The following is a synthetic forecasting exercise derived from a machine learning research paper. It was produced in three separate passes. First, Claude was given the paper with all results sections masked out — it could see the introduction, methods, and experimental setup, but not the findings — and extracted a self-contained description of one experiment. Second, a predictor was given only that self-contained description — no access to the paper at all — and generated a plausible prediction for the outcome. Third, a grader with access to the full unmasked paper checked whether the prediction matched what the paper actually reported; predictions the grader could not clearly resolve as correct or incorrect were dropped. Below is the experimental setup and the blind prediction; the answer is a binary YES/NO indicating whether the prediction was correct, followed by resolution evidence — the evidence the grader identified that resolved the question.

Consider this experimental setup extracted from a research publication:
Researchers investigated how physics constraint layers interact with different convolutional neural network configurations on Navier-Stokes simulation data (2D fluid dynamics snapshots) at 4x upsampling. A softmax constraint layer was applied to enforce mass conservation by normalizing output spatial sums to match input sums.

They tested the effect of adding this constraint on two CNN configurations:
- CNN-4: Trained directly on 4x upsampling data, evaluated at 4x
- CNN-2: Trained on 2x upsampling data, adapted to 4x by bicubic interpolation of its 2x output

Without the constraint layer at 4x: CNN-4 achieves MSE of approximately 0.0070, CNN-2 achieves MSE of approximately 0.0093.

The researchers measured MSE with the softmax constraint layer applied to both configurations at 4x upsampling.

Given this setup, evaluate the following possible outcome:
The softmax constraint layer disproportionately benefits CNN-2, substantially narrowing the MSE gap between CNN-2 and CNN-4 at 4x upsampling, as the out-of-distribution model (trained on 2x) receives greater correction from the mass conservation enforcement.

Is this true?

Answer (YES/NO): NO